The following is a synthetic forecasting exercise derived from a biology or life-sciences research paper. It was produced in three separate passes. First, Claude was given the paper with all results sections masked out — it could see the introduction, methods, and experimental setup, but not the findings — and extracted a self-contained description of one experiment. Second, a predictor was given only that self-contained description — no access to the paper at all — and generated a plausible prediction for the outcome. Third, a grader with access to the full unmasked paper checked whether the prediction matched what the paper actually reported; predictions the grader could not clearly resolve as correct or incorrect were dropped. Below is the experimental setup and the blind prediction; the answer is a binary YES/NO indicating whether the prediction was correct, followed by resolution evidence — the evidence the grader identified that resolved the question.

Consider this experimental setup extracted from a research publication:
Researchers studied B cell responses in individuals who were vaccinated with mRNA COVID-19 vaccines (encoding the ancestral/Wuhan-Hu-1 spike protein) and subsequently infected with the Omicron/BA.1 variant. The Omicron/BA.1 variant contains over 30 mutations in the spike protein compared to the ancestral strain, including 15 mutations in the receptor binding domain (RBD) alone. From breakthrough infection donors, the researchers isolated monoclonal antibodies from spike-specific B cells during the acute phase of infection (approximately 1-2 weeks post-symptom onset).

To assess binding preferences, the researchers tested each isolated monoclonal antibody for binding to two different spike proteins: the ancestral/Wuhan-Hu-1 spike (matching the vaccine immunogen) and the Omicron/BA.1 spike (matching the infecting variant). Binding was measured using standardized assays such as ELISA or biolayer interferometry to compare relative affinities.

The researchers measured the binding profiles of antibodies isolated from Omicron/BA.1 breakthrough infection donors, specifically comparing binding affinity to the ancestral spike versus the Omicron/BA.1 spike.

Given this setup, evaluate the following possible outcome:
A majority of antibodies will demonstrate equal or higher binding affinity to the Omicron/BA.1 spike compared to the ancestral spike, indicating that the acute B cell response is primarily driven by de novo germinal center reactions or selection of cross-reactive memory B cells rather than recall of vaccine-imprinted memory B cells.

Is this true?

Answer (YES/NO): NO